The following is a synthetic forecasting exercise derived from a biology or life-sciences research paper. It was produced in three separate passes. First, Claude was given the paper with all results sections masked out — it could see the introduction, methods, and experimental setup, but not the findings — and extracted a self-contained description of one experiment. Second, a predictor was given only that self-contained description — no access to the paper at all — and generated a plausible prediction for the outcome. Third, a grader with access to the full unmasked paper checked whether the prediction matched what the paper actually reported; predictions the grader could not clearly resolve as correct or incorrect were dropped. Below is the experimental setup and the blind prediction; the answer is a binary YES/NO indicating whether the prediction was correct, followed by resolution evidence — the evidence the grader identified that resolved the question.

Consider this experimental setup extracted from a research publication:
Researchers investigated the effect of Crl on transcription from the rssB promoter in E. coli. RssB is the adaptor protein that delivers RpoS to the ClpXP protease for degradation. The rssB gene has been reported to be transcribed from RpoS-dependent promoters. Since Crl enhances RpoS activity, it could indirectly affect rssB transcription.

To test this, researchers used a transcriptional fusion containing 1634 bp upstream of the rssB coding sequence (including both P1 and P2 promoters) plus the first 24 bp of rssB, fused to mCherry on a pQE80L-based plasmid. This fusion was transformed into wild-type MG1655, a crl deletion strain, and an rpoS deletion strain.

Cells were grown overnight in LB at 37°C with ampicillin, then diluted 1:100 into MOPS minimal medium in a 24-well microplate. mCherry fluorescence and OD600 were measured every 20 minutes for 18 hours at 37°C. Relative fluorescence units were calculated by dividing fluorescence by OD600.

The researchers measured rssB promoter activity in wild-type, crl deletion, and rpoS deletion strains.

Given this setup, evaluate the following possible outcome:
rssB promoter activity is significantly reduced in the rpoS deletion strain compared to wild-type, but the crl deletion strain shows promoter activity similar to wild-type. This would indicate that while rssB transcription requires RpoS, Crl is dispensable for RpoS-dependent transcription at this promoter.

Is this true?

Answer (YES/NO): NO